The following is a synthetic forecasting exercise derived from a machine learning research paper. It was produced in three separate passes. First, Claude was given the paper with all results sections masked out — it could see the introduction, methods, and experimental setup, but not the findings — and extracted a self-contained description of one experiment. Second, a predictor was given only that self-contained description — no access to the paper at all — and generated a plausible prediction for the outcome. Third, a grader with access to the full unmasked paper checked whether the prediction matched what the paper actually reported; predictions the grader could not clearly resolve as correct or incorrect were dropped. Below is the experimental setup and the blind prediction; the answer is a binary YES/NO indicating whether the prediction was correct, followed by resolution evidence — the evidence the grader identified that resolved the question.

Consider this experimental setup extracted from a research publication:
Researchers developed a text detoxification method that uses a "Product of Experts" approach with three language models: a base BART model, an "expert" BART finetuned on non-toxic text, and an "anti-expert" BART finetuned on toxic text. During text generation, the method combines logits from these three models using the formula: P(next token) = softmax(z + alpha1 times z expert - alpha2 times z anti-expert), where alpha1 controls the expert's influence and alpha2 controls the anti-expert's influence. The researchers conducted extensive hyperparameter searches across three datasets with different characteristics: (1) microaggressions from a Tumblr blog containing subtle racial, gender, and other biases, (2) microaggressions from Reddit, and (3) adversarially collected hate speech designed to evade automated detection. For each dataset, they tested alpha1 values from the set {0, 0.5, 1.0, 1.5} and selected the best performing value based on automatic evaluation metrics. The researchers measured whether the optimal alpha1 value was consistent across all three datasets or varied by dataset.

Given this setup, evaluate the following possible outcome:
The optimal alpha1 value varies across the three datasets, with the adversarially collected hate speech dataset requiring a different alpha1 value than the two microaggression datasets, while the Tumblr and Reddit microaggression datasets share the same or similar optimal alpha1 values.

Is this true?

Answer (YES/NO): NO